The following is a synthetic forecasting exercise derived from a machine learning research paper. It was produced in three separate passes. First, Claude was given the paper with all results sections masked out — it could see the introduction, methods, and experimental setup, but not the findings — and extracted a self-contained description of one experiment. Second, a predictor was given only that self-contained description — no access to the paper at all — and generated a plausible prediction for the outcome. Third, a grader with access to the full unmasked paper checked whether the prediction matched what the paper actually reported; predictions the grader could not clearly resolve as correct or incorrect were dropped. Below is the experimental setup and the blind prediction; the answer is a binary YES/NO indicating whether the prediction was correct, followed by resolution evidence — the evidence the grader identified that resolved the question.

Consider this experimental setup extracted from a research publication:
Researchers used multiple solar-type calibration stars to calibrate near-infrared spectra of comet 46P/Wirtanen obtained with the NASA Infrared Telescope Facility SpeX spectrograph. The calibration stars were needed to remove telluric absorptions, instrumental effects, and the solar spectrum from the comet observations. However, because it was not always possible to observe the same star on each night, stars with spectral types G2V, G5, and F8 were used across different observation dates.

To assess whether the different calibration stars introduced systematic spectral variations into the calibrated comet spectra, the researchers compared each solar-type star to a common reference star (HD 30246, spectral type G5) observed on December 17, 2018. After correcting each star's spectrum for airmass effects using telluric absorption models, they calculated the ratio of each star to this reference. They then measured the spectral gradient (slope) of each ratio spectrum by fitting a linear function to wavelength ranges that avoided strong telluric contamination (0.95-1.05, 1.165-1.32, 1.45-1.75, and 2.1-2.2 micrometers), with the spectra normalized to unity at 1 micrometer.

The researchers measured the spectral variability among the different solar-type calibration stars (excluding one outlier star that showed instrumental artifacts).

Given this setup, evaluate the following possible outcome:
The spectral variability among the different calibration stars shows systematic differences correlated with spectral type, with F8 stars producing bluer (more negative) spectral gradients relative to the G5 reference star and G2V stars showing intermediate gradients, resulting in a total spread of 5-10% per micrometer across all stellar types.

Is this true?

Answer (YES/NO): NO